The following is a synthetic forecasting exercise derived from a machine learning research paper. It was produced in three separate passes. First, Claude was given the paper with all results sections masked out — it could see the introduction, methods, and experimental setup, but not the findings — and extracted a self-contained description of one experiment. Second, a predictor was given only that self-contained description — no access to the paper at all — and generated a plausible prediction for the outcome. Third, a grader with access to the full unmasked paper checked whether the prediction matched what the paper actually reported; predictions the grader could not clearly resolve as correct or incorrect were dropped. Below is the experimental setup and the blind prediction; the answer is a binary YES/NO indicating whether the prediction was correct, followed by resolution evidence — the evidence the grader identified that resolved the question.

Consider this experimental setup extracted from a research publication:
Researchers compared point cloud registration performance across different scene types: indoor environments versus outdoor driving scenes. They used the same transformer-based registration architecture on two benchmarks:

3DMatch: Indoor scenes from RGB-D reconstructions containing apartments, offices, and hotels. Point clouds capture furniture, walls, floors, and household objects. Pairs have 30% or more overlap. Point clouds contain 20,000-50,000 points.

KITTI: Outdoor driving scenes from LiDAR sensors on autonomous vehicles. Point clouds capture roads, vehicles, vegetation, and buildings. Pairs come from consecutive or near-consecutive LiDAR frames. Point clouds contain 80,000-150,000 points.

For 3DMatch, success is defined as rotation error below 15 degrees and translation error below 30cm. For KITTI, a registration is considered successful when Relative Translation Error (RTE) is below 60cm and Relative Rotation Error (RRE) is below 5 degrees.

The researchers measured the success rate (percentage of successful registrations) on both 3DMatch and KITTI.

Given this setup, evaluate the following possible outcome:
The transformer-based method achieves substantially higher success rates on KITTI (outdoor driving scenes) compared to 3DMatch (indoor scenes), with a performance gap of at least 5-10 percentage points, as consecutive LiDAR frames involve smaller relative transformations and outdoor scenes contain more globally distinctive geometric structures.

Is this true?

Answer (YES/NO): NO